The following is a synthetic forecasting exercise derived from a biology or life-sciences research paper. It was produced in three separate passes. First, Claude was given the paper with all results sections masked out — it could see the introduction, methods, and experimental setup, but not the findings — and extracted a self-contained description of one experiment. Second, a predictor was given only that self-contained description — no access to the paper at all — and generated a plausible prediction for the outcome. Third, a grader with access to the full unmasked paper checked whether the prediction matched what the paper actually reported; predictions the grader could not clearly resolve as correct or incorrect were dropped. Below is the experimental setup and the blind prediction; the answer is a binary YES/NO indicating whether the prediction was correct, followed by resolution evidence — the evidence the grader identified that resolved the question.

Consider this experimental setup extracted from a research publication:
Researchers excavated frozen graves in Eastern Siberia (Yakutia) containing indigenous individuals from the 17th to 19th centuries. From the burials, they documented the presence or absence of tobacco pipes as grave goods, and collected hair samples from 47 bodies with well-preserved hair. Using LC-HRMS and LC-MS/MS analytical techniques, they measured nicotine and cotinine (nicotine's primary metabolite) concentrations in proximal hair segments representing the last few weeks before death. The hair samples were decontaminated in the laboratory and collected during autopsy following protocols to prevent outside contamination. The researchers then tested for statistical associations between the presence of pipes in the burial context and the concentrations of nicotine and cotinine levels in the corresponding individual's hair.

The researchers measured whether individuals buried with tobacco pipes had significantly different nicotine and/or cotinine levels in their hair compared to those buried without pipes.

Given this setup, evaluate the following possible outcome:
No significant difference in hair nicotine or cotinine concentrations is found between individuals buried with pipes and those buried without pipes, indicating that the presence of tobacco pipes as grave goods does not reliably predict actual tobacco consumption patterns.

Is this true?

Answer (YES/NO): NO